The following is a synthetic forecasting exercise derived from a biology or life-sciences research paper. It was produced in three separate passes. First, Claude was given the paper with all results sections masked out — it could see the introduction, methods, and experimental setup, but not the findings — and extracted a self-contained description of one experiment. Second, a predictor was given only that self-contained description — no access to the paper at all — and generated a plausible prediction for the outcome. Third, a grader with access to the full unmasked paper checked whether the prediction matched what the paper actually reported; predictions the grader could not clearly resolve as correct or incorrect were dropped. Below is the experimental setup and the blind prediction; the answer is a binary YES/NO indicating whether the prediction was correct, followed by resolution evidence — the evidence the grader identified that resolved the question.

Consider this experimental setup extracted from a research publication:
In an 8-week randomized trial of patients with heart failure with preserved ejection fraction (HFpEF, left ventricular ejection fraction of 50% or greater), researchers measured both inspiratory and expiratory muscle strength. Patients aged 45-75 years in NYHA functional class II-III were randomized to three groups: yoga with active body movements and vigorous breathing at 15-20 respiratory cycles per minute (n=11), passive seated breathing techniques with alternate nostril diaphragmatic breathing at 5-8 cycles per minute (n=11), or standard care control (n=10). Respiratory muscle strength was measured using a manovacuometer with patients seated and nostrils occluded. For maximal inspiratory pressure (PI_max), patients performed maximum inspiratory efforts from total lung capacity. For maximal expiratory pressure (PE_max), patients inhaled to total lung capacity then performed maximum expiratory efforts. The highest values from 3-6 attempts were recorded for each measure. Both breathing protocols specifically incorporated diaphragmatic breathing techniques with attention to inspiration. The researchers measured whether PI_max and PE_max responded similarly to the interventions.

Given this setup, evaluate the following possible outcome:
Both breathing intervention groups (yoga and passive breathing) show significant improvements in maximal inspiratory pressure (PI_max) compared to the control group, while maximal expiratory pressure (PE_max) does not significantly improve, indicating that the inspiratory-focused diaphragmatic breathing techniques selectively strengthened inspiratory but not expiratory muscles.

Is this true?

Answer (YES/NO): NO